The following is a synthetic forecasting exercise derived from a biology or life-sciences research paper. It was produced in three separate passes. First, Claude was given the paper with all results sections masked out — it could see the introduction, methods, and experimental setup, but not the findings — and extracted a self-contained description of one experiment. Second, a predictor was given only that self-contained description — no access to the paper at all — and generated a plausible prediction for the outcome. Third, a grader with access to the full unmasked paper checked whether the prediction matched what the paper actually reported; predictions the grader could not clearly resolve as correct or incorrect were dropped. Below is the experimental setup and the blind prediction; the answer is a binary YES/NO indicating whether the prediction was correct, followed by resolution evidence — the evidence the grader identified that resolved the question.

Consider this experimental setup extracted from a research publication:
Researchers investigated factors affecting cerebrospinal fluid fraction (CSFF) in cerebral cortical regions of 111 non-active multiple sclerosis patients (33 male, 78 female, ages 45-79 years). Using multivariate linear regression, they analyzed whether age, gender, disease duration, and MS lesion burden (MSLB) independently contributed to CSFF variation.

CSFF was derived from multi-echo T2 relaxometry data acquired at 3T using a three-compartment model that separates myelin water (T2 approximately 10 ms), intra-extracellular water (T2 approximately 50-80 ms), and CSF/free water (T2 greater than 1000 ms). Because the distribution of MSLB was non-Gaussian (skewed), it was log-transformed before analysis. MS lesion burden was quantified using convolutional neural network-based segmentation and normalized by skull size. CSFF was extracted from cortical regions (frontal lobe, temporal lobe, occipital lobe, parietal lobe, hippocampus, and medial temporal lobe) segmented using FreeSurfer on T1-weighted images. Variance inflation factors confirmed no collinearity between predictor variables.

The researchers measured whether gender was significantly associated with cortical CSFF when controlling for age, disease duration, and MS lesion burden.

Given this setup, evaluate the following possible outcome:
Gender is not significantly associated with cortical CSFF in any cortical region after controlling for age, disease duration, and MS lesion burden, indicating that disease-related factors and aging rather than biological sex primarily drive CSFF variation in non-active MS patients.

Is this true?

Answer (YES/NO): NO